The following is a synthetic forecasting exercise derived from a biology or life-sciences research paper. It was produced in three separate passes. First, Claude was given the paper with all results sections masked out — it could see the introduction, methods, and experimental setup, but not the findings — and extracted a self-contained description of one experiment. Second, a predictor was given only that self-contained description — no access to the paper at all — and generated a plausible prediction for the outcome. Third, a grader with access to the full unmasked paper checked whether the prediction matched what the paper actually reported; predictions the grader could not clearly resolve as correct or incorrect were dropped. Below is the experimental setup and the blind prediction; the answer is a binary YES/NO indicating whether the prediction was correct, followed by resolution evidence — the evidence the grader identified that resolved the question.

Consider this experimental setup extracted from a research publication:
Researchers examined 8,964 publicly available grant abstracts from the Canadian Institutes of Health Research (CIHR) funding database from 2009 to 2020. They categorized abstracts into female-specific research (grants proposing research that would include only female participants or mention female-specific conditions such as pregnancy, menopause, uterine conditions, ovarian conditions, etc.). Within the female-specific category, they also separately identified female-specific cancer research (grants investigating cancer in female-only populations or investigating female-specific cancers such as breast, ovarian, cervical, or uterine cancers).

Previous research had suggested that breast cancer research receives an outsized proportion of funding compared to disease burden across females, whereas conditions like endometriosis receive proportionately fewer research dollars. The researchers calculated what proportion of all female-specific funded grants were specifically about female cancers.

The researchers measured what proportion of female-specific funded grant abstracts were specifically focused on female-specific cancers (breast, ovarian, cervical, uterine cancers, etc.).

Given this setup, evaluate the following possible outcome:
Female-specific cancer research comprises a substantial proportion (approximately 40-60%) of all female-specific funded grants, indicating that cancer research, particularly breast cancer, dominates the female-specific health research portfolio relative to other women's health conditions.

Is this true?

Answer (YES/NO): NO